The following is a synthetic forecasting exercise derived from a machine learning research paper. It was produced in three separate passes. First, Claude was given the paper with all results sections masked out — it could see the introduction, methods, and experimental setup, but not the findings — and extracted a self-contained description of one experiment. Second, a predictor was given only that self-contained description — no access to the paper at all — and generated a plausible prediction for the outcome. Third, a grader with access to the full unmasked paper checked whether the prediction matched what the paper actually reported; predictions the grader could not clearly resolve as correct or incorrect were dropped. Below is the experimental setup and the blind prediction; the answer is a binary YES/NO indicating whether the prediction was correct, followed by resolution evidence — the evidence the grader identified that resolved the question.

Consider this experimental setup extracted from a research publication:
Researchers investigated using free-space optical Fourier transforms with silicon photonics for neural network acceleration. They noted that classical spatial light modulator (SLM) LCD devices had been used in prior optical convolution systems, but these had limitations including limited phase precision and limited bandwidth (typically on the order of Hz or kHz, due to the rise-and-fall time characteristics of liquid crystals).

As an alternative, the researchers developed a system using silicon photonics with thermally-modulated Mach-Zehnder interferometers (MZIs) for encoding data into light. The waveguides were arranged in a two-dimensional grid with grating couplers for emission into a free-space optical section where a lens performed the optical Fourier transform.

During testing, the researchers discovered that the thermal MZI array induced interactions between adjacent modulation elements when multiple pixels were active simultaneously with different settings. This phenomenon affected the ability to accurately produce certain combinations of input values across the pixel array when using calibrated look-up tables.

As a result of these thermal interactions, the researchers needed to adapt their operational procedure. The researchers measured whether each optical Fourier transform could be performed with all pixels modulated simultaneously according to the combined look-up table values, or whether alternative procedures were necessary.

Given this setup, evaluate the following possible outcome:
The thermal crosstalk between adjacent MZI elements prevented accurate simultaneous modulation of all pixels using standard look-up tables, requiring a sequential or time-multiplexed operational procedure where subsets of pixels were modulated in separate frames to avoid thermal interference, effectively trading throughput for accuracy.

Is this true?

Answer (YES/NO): NO